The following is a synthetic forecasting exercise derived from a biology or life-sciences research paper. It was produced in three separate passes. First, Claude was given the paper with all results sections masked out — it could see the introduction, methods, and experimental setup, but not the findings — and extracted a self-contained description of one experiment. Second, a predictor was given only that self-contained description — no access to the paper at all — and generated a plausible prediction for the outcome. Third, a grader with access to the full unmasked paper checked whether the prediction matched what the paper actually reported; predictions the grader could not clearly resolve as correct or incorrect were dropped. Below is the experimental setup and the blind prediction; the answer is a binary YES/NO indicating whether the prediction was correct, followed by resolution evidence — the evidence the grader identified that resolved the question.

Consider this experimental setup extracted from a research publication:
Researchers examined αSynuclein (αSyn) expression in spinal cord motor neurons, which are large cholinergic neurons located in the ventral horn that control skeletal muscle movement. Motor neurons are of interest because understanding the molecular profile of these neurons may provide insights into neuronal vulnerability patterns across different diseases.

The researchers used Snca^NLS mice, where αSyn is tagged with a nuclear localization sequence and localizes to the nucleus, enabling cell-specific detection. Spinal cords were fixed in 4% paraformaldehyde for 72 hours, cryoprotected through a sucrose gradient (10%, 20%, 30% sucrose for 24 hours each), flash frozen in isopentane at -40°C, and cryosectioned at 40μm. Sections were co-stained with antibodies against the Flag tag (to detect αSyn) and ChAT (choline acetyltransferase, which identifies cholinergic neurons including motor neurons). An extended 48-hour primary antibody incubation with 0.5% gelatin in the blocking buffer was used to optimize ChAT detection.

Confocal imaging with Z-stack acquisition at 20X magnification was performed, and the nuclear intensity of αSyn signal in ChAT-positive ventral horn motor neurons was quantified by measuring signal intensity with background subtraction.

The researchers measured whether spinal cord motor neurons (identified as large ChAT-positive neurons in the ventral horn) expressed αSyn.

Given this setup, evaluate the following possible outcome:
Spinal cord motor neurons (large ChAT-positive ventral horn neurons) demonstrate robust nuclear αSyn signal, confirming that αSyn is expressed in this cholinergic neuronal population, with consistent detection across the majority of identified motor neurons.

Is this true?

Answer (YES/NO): NO